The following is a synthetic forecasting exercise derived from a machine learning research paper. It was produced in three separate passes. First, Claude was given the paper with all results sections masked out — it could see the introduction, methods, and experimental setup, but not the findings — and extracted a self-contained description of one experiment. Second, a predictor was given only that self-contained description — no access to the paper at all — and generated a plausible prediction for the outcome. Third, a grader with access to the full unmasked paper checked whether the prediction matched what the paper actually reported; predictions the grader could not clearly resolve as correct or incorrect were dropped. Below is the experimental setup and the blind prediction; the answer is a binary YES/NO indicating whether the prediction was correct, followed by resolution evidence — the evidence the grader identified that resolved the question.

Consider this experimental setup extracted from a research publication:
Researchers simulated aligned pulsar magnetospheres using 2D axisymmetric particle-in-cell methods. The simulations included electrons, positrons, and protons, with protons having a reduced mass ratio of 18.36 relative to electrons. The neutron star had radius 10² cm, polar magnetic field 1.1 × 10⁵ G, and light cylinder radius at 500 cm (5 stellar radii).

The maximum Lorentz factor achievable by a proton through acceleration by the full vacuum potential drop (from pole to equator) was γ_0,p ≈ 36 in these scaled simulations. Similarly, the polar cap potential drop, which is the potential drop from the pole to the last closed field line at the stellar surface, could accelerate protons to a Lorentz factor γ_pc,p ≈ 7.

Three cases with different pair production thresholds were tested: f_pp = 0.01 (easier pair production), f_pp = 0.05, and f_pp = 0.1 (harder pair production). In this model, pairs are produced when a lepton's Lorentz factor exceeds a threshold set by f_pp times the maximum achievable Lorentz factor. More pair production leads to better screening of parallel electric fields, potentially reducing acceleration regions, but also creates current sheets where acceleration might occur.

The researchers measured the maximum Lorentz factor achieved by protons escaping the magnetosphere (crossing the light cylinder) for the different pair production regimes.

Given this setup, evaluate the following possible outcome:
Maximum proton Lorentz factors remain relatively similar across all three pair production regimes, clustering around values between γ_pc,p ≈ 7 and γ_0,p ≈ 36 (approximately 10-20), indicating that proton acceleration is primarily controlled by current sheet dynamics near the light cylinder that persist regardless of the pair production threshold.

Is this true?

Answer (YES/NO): NO